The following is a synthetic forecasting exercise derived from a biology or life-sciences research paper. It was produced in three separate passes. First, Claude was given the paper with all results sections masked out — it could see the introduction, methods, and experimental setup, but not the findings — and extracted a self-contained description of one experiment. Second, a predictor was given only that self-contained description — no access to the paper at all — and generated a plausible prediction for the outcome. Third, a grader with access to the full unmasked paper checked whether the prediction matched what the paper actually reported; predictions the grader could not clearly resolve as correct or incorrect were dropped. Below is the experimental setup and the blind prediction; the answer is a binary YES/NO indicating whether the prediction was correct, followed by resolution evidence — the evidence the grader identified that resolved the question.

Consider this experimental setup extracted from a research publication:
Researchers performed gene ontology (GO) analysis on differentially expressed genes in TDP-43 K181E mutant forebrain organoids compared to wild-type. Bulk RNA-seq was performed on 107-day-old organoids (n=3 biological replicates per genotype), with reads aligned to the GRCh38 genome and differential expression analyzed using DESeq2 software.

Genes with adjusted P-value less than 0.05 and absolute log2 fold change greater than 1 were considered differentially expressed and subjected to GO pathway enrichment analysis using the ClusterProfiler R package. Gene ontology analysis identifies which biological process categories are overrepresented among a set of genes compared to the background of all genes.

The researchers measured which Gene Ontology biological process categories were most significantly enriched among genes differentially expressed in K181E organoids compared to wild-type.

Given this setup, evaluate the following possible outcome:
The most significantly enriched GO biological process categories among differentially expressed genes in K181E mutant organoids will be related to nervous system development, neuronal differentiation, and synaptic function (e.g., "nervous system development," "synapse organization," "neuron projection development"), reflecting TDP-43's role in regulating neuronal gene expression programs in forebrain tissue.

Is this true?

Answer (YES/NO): NO